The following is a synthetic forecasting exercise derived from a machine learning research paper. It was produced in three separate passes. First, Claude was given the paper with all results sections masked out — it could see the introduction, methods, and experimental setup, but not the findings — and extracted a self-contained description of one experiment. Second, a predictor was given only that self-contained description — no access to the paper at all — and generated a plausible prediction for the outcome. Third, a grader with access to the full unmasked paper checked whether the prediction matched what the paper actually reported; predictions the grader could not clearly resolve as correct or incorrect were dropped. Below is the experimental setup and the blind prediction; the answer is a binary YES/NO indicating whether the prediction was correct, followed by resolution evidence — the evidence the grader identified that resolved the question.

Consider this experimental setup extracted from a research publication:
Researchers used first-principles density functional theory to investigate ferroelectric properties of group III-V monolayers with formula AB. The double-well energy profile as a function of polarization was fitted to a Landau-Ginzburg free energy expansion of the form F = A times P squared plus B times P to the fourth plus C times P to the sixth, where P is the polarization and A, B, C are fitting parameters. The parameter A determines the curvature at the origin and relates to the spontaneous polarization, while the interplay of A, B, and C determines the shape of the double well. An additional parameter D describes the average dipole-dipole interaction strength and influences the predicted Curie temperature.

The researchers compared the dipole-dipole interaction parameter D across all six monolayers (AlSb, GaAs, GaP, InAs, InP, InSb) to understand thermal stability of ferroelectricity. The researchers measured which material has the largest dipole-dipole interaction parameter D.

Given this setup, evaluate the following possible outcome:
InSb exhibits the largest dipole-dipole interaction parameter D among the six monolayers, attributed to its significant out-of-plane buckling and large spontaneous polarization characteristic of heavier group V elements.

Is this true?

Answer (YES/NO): NO